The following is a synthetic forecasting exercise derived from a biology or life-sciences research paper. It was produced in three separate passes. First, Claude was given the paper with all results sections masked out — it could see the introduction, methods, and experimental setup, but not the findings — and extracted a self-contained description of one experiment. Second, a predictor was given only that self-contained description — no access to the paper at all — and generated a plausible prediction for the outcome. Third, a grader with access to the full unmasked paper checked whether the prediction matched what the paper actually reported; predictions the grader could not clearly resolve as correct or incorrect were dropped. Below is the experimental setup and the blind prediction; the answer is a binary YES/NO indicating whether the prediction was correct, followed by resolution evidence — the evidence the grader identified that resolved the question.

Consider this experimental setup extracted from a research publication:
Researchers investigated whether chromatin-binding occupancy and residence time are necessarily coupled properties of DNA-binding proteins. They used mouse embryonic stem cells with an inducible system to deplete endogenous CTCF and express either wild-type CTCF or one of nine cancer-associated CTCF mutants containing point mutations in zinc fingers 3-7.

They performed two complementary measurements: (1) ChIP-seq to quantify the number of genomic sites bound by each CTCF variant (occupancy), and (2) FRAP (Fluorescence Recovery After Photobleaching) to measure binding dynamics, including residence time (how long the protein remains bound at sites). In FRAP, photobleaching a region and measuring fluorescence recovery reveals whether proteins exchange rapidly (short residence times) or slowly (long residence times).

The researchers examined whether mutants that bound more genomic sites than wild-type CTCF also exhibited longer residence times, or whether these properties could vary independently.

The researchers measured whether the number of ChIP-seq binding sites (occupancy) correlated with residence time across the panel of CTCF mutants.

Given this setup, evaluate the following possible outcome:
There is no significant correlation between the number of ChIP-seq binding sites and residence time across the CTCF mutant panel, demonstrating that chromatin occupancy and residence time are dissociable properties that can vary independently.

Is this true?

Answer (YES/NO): YES